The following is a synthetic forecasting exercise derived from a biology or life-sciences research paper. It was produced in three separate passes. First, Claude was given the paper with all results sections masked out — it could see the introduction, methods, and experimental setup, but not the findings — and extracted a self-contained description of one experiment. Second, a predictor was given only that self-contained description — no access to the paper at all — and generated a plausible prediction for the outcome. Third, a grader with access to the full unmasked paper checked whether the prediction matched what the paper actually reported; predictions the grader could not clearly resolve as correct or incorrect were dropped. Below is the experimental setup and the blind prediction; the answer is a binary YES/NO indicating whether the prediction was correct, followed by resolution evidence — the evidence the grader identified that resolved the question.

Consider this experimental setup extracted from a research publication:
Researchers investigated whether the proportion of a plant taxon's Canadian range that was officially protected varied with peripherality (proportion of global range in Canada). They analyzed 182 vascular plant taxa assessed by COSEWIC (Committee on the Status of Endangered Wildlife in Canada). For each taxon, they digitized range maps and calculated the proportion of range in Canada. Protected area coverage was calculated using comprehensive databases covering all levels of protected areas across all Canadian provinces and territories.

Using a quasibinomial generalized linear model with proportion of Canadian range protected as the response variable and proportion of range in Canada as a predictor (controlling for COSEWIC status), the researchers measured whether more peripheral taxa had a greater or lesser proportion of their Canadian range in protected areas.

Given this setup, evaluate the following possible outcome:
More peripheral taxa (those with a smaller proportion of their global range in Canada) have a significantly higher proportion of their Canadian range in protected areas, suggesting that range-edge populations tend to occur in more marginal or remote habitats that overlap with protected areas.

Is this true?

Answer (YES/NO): NO